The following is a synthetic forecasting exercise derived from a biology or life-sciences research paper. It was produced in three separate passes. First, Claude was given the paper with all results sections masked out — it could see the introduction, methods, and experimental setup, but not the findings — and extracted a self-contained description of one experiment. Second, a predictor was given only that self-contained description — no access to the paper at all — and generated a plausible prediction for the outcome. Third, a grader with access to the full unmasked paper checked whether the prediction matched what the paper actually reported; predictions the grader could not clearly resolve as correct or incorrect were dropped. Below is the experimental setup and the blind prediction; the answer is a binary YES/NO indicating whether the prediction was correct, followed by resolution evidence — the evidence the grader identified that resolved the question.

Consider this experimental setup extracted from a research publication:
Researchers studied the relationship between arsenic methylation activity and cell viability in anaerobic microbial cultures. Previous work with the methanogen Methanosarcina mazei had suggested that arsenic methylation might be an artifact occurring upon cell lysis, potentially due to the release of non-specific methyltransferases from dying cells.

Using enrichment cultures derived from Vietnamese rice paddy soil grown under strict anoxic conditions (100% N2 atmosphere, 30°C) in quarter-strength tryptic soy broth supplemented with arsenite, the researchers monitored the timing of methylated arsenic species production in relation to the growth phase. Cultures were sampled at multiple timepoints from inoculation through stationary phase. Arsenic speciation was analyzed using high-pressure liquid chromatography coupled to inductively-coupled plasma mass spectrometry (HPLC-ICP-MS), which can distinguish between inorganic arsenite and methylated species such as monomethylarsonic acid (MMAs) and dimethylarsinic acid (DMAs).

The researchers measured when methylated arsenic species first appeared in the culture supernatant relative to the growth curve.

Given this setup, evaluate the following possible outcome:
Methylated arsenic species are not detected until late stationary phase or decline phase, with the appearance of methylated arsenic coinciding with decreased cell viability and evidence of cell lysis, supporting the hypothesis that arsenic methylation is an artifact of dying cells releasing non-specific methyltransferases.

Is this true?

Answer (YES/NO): NO